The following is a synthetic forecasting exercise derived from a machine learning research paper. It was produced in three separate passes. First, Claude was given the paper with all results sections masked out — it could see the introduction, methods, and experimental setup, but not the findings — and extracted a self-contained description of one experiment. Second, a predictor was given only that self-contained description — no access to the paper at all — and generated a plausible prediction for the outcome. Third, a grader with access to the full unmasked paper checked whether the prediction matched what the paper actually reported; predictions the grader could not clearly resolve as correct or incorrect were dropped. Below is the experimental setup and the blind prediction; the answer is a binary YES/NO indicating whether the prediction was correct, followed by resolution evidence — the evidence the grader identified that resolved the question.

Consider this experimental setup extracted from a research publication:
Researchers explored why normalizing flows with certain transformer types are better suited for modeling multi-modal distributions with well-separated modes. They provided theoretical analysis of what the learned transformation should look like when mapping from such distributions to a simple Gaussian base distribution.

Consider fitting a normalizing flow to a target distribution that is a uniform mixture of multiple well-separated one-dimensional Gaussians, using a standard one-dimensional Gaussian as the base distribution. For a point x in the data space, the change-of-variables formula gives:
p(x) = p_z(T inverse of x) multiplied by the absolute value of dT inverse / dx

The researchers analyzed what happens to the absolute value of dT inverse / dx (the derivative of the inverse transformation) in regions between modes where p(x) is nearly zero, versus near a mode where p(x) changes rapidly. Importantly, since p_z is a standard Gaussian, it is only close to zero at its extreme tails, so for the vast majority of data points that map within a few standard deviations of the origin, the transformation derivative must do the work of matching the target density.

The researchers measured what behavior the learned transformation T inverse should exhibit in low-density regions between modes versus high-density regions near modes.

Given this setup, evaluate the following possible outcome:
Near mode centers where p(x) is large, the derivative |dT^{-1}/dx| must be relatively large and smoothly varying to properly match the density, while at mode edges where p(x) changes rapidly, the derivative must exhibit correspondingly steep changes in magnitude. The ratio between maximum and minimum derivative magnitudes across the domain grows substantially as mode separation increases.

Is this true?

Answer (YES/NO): NO